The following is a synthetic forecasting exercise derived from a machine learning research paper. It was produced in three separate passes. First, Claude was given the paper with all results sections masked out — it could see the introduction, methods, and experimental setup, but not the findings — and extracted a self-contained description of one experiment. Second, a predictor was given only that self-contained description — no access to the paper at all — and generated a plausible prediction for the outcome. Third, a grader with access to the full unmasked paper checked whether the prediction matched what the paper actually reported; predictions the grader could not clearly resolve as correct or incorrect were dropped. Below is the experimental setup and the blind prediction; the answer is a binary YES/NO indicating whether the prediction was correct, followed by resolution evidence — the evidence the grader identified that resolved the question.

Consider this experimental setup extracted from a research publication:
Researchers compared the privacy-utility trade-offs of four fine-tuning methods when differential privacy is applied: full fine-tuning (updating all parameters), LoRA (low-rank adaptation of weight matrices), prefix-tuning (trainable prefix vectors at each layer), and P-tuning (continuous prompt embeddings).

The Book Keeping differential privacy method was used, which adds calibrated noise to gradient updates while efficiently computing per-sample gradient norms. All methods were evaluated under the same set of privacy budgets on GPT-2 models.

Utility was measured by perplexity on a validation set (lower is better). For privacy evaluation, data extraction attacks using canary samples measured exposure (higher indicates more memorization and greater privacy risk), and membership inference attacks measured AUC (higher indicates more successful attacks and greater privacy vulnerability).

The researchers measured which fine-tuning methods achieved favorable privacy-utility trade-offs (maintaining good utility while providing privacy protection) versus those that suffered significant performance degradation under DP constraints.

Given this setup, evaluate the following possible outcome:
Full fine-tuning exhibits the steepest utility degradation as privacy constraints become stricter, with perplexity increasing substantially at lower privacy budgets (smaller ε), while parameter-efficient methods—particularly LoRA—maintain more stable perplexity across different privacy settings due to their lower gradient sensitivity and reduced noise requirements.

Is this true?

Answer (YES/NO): NO